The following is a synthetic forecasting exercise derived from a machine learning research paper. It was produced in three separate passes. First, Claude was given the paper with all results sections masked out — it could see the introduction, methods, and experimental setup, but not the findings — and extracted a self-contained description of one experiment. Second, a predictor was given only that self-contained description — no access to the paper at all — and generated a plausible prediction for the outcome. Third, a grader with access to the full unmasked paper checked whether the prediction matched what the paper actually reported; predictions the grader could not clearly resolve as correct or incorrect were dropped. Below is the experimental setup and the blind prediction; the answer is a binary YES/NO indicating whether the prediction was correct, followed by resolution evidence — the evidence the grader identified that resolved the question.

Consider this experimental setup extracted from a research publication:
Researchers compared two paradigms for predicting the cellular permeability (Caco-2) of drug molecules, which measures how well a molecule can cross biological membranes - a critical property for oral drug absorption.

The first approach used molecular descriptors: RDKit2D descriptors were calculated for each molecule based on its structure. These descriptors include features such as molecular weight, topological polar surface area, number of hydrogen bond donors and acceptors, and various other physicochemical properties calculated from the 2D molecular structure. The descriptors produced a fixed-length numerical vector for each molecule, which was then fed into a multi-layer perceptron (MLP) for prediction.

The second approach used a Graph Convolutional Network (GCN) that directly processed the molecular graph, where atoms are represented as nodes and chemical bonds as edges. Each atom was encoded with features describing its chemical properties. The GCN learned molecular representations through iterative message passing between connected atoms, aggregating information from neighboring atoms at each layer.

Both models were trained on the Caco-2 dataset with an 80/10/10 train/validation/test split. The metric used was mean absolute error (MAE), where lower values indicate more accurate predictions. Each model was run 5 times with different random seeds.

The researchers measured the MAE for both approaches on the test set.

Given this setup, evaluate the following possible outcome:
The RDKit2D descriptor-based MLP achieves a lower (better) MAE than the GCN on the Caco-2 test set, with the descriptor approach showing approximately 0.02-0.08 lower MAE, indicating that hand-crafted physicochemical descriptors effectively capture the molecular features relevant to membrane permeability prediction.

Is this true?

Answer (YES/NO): NO